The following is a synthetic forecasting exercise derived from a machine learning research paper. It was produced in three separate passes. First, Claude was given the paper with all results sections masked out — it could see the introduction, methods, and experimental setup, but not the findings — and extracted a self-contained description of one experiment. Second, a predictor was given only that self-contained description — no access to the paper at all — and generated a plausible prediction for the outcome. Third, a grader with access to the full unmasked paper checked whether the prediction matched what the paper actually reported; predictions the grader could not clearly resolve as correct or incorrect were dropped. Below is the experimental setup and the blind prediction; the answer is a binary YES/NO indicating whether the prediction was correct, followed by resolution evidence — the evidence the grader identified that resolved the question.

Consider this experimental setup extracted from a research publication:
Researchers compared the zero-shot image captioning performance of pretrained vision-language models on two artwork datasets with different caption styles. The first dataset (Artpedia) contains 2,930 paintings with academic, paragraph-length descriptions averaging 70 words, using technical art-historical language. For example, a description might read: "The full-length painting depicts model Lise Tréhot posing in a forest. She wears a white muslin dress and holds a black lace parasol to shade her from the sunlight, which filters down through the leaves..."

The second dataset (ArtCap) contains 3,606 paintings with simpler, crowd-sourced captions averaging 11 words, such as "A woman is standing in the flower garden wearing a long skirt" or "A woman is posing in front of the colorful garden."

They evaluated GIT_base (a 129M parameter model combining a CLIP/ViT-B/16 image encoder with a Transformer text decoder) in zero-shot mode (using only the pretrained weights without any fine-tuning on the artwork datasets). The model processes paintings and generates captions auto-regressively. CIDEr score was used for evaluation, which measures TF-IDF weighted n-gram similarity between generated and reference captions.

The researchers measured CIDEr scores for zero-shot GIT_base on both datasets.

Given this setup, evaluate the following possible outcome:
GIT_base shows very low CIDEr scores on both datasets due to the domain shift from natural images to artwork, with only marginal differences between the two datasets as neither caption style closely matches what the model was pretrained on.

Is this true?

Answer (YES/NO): NO